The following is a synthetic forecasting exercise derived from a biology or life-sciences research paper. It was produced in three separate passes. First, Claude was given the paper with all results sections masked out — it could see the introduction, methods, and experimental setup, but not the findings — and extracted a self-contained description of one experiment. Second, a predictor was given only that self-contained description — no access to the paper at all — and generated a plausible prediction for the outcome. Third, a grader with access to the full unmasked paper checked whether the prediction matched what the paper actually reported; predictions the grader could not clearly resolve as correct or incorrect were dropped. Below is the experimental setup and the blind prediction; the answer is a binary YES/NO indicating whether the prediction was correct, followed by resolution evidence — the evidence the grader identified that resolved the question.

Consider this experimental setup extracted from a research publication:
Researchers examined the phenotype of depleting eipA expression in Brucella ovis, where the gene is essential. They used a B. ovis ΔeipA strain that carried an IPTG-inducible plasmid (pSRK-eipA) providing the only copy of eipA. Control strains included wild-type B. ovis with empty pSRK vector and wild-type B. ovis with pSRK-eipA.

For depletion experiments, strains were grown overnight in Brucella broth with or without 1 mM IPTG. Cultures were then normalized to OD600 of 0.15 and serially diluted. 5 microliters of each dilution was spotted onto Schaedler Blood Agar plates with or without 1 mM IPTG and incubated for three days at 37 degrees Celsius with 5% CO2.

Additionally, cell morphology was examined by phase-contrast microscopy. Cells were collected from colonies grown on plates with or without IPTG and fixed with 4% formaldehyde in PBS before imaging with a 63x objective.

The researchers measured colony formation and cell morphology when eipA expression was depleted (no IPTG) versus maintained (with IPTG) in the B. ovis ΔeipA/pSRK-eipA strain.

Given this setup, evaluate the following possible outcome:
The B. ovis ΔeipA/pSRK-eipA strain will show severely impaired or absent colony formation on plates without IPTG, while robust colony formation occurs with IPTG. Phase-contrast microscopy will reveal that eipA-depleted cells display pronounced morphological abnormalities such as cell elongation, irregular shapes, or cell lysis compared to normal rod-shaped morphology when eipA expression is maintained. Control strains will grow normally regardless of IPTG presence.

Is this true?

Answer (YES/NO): YES